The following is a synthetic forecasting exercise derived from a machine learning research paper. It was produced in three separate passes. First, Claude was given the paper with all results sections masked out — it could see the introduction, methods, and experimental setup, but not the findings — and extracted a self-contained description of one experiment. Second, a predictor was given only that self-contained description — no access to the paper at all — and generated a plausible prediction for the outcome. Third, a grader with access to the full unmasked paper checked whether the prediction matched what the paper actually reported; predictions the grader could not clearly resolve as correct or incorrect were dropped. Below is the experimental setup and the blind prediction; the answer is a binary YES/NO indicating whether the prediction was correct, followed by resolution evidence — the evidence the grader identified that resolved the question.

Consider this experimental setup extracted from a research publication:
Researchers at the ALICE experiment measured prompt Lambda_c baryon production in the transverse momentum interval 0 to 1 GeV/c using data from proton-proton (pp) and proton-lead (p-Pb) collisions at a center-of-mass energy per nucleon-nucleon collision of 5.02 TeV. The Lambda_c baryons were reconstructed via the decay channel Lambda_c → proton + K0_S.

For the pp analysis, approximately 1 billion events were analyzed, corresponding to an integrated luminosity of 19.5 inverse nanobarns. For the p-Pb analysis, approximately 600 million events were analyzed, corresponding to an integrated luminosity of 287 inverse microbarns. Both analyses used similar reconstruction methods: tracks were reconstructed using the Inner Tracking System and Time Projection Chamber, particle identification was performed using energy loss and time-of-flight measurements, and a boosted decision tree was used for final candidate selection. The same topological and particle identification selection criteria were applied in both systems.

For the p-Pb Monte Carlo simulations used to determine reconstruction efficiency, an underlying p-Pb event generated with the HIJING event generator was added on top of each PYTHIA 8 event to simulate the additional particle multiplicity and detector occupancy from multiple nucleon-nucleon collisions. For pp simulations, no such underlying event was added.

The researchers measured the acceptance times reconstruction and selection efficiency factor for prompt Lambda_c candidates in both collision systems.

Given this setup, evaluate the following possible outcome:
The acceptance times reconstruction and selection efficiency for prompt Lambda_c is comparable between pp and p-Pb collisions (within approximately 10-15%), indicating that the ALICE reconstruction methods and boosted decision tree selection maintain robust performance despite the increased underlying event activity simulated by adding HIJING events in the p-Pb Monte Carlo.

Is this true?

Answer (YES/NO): NO